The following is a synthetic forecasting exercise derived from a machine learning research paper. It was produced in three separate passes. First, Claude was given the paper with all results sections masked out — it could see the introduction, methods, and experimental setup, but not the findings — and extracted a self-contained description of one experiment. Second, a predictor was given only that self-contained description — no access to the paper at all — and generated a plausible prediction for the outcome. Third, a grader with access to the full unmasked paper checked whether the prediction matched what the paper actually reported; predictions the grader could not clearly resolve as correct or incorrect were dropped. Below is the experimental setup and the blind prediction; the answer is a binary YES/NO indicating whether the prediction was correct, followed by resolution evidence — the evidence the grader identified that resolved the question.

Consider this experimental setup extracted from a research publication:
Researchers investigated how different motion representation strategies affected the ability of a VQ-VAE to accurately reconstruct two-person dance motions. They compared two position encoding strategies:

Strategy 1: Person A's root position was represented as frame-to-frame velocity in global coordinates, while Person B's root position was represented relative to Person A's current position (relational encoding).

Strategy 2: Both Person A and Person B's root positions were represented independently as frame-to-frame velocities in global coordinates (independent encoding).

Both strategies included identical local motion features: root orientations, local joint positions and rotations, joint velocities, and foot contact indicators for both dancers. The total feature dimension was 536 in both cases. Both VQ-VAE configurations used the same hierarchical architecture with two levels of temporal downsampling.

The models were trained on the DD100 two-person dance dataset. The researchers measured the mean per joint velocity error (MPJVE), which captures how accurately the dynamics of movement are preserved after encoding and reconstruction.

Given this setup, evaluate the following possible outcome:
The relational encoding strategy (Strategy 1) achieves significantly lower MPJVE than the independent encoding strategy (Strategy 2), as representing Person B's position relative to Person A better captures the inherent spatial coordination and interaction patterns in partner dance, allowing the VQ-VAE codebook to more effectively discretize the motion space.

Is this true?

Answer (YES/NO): YES